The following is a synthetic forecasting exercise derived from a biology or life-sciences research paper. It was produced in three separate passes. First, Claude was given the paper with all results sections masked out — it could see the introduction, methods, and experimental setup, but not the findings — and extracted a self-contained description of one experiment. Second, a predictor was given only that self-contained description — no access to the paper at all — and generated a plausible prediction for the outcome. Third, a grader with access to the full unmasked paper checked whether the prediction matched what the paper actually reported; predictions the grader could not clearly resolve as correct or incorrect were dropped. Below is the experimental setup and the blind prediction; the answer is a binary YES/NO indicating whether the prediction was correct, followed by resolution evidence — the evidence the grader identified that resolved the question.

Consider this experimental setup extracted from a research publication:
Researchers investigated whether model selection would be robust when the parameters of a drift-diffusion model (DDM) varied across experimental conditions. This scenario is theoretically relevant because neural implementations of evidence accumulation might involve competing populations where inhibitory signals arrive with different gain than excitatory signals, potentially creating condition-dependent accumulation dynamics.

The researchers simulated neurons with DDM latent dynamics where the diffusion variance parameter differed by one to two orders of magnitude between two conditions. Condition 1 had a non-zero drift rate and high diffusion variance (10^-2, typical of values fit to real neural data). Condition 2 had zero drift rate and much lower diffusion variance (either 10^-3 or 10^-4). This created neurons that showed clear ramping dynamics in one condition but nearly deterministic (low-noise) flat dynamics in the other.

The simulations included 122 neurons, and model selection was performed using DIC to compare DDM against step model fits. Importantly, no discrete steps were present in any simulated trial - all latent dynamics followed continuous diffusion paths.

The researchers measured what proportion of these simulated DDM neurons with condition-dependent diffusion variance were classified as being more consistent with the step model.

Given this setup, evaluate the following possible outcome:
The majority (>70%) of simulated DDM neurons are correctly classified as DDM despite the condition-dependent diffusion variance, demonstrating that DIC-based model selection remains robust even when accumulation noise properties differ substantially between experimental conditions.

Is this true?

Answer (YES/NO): NO